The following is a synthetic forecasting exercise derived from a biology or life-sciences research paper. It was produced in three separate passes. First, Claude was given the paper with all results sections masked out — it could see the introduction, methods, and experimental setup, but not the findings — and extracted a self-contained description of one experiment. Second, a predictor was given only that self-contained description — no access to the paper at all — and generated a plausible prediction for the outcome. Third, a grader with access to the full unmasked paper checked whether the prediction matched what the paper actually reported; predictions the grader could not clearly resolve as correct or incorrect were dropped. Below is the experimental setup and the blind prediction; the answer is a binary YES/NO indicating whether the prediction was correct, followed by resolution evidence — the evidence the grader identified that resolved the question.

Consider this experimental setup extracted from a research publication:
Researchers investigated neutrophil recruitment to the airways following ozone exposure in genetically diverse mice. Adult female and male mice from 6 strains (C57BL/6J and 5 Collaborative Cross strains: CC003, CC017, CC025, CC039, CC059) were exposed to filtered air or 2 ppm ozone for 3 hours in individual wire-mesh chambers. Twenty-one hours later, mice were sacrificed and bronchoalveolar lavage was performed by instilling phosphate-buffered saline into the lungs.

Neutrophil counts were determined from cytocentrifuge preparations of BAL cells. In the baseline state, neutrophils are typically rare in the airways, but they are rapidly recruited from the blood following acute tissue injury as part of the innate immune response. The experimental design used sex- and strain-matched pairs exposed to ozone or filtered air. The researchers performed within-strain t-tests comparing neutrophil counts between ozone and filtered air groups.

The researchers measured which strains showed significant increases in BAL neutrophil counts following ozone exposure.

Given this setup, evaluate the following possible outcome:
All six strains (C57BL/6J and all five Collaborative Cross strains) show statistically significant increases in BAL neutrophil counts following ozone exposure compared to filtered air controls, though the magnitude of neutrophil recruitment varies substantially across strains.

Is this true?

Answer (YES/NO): YES